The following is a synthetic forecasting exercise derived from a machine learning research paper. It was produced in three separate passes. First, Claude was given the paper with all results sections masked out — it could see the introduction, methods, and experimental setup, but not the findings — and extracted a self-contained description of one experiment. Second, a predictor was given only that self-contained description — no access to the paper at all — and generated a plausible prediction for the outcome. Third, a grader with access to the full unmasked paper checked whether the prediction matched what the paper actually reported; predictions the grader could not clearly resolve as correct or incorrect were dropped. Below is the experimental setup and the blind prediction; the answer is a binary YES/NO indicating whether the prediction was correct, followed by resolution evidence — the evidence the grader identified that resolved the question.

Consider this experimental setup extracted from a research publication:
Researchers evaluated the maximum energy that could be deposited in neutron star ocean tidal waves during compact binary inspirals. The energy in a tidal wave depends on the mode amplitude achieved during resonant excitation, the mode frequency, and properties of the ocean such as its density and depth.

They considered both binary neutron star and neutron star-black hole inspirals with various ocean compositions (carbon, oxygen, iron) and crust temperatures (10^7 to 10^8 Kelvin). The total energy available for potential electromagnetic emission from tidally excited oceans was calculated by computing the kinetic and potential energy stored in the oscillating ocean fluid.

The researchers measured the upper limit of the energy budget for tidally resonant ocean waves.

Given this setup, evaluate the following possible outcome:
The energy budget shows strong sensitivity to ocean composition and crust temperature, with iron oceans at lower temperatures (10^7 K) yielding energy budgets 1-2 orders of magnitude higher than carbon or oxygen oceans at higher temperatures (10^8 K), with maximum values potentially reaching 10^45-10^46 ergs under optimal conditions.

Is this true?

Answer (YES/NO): NO